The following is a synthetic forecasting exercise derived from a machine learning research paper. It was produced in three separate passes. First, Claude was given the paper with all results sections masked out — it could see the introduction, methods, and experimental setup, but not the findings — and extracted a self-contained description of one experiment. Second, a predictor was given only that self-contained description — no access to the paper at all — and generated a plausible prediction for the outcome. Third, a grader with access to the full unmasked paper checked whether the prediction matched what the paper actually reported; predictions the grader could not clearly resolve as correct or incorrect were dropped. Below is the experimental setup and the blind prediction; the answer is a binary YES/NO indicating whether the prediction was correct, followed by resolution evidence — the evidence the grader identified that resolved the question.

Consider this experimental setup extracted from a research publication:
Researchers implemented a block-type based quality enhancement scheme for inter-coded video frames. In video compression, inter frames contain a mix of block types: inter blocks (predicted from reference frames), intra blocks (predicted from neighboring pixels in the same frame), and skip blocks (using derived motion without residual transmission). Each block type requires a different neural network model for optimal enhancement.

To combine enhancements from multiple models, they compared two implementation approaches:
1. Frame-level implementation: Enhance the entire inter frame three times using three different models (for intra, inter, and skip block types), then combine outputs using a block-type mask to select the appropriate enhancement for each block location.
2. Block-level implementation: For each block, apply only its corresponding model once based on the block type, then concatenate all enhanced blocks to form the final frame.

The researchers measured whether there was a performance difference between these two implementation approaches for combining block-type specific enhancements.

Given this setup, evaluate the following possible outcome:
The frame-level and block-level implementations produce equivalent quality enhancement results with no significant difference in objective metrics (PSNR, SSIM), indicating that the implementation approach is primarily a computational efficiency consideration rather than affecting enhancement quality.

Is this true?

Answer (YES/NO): YES